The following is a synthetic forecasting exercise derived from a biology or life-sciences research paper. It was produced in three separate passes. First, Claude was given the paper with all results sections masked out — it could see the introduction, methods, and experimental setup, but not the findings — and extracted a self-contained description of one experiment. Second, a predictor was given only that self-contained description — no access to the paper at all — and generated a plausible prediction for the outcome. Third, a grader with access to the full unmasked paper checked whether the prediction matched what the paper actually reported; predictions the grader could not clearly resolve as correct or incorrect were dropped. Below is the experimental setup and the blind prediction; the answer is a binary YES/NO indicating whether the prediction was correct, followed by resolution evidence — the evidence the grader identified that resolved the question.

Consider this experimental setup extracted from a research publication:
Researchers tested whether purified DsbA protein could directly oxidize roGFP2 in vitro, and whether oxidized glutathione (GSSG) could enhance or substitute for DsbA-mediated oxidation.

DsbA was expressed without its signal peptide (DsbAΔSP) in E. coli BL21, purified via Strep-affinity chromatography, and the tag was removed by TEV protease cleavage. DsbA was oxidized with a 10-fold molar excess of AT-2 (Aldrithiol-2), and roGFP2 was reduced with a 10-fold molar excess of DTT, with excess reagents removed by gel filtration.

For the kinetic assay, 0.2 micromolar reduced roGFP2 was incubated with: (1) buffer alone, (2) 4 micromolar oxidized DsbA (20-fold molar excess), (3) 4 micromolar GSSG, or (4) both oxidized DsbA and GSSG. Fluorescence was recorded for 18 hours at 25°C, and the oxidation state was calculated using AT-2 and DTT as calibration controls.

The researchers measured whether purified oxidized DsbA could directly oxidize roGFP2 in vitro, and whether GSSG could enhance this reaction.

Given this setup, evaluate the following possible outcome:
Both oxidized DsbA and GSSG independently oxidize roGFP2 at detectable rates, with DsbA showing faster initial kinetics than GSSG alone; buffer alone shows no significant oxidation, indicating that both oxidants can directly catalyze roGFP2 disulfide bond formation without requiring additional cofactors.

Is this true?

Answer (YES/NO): NO